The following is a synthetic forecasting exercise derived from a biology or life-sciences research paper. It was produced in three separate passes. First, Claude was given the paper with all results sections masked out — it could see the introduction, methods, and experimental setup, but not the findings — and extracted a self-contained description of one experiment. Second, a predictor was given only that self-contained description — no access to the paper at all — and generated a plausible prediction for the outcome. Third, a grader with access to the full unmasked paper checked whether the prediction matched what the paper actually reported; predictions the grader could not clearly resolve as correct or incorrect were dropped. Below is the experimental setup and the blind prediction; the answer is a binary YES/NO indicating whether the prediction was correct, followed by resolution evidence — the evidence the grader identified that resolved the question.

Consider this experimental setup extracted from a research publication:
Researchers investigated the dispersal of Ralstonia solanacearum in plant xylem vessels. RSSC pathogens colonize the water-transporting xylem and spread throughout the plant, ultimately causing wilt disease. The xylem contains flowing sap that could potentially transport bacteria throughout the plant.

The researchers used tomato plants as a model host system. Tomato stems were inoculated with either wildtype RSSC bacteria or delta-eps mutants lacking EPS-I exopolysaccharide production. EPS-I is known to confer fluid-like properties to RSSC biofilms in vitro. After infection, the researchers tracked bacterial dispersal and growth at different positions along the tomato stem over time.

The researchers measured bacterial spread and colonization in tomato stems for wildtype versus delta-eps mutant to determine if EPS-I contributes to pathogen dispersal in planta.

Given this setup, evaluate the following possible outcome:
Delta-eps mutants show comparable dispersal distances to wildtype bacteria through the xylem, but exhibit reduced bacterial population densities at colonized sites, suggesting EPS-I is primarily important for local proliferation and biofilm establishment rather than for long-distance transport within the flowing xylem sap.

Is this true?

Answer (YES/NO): NO